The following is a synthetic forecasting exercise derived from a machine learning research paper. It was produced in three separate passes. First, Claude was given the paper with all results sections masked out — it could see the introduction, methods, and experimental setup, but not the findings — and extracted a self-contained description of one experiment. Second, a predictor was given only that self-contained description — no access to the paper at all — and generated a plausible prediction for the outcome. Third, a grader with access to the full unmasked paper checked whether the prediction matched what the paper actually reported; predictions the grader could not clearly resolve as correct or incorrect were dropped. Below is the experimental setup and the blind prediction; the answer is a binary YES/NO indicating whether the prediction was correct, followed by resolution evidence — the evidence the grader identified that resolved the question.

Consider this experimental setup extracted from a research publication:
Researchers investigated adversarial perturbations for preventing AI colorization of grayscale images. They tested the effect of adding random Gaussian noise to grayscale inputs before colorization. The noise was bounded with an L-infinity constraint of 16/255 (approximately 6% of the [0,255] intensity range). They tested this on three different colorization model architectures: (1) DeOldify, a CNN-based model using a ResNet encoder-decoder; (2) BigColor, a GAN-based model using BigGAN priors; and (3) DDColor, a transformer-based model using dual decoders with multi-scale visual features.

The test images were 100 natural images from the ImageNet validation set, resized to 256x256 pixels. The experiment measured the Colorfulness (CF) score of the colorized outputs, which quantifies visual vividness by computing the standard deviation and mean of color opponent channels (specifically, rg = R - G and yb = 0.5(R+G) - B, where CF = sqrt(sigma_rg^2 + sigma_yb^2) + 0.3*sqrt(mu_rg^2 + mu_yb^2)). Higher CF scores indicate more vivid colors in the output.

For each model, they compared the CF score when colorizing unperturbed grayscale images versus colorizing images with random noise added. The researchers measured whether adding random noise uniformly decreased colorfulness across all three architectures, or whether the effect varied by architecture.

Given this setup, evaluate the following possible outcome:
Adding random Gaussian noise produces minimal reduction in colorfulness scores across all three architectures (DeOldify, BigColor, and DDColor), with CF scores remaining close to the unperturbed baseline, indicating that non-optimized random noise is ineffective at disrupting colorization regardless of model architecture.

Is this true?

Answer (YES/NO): NO